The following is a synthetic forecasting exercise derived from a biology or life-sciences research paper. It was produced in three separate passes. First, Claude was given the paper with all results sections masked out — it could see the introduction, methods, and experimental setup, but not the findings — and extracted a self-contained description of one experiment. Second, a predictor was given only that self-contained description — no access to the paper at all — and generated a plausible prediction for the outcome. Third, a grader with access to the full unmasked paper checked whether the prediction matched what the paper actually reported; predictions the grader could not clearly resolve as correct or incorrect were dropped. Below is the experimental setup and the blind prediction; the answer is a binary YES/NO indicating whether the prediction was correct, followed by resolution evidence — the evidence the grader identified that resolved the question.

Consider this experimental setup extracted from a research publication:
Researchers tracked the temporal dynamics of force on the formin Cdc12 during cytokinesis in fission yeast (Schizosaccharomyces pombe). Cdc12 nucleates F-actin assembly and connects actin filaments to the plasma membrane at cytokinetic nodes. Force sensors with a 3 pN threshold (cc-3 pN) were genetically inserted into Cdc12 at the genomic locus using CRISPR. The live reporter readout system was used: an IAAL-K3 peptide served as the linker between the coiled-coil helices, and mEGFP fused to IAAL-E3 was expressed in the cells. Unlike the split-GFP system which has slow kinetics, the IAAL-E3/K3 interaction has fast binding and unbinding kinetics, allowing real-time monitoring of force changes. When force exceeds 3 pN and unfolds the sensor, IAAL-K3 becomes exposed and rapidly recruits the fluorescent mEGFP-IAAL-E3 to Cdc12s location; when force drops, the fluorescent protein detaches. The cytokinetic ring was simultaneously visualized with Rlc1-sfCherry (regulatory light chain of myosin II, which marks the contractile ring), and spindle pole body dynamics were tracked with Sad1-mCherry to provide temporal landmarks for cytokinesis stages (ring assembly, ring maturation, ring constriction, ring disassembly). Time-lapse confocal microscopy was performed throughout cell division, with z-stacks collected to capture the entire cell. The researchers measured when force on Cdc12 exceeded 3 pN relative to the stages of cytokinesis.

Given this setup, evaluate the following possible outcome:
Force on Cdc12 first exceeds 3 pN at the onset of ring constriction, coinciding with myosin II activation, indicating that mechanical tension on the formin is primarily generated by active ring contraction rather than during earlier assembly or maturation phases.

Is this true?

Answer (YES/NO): NO